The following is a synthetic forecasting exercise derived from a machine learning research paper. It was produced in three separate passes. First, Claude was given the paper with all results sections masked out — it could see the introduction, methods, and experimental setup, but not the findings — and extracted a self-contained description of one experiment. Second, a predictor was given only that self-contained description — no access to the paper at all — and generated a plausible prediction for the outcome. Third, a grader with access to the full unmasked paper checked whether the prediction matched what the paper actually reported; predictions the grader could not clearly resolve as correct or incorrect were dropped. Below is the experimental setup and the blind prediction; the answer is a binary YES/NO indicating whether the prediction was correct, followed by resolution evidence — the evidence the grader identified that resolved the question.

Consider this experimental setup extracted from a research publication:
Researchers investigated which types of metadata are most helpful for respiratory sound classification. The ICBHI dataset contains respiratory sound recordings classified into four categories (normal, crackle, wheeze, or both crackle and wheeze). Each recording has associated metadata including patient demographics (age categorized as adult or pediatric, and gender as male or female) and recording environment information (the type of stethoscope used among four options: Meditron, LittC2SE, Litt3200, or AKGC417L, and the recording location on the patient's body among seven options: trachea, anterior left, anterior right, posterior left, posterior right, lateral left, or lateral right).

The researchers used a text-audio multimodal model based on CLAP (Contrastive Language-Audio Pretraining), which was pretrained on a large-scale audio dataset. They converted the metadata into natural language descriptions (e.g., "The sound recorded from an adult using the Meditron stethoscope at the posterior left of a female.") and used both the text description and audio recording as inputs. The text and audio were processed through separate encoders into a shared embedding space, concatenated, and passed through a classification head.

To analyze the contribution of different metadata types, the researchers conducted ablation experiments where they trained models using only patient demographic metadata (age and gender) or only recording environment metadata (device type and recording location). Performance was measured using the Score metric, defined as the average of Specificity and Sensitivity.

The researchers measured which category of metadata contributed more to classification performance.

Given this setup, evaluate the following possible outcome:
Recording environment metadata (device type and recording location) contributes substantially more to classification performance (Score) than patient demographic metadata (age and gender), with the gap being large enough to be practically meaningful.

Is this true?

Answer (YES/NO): YES